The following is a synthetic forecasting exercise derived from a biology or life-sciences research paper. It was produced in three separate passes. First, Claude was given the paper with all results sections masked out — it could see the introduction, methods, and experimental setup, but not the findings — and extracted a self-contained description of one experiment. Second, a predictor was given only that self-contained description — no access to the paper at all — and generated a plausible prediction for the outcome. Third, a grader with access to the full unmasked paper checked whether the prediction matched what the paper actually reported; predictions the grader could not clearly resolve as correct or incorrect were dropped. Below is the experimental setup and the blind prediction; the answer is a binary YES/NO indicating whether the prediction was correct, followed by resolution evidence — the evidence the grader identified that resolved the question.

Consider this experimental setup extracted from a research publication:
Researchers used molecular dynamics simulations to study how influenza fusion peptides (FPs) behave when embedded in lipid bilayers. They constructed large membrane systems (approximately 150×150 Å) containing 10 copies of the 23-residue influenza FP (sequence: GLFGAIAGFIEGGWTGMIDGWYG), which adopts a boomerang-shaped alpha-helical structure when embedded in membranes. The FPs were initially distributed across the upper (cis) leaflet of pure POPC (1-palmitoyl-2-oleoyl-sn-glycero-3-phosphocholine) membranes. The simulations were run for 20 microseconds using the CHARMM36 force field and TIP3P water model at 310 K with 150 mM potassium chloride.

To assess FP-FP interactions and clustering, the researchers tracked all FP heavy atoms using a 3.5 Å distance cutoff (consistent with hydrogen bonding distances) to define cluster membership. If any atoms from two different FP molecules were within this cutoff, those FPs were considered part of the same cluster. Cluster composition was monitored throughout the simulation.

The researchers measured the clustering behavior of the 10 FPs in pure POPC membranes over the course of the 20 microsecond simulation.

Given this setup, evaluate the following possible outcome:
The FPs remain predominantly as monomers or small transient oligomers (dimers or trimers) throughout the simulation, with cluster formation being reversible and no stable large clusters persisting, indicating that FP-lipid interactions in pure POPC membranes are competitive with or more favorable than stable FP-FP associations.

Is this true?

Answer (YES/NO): NO